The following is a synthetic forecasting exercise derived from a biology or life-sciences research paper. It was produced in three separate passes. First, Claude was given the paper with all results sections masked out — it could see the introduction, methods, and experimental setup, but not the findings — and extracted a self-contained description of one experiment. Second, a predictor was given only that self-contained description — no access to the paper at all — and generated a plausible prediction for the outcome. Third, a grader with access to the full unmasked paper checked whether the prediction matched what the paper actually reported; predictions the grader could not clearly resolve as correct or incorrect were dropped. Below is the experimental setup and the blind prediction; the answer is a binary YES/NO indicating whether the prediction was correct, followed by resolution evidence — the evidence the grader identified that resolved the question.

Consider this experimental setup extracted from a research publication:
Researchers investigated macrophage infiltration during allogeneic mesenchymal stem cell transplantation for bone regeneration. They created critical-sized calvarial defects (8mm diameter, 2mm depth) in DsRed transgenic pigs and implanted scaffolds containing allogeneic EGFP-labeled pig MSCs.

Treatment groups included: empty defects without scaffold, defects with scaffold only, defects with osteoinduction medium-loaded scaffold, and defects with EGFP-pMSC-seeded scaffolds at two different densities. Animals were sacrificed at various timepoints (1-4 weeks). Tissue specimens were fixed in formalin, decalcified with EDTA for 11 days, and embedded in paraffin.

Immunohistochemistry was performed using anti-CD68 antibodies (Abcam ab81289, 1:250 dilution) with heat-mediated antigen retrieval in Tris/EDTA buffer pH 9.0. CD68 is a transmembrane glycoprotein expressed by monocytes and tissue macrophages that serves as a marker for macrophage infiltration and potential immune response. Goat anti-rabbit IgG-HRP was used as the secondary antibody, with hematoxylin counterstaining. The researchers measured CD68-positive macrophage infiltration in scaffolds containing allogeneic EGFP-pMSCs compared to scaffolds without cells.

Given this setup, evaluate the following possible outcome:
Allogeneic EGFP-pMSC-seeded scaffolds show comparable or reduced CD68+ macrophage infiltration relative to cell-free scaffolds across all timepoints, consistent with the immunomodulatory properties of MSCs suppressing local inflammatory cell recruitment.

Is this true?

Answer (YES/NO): NO